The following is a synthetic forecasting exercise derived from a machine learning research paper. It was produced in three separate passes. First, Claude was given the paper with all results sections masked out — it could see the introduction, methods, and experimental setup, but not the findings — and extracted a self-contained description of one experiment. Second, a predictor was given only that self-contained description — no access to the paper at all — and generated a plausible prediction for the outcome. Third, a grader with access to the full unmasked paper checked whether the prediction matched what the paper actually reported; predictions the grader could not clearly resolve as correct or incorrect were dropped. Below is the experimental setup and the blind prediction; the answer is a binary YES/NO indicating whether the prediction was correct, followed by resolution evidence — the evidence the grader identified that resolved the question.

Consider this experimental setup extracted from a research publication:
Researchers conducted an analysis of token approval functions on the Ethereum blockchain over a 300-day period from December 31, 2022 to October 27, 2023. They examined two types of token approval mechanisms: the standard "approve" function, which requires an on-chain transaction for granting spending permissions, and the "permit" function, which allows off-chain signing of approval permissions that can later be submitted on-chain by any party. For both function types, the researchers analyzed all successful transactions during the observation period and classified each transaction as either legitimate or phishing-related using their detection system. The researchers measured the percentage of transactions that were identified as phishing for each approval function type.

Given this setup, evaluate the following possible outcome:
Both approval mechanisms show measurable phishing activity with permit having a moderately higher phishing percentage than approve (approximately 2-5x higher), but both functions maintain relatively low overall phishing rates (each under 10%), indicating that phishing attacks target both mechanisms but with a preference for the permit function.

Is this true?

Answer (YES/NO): NO